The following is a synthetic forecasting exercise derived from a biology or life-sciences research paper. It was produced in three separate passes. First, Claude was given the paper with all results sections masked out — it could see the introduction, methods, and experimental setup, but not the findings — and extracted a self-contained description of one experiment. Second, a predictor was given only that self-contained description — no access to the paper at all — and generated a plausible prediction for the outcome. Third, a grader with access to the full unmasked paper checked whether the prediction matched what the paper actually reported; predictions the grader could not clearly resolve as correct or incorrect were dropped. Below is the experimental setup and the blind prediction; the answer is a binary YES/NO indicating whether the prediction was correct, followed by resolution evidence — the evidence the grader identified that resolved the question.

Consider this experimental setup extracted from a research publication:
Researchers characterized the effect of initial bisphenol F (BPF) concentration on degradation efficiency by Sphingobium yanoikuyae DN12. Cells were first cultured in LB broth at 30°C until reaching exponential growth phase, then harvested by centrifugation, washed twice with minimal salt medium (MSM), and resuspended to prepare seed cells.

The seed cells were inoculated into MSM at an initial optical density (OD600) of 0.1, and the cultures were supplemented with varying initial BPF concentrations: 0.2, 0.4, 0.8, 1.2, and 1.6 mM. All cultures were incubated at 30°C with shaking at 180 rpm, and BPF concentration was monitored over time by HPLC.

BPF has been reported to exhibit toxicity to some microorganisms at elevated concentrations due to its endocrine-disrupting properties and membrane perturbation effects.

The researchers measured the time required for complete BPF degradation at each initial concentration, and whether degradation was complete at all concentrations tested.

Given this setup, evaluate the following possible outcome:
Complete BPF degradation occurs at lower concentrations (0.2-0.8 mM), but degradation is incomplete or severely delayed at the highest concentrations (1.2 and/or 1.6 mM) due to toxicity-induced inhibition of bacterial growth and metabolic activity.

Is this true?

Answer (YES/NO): YES